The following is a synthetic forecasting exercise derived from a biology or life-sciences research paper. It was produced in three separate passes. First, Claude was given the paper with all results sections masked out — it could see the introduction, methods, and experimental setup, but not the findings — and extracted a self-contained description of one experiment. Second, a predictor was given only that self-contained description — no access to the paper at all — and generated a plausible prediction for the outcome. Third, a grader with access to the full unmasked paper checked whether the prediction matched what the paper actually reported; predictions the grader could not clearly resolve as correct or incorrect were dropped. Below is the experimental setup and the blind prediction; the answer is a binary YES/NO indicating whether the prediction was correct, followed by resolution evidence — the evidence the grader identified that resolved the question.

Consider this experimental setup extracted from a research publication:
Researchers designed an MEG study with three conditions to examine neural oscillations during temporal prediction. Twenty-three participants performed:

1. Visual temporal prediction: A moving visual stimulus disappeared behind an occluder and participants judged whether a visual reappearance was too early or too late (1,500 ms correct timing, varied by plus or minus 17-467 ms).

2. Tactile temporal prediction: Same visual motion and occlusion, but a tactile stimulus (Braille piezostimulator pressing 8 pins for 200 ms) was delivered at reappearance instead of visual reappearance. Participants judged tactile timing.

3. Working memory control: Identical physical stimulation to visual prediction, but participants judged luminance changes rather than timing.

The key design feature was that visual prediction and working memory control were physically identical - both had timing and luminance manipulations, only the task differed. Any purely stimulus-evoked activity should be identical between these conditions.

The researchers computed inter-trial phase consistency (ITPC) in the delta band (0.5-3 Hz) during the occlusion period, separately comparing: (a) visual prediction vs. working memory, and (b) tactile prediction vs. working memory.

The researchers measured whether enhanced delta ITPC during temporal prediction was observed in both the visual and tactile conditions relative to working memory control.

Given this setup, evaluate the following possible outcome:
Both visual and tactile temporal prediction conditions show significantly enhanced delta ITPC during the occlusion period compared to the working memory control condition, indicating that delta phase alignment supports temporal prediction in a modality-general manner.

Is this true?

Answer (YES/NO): YES